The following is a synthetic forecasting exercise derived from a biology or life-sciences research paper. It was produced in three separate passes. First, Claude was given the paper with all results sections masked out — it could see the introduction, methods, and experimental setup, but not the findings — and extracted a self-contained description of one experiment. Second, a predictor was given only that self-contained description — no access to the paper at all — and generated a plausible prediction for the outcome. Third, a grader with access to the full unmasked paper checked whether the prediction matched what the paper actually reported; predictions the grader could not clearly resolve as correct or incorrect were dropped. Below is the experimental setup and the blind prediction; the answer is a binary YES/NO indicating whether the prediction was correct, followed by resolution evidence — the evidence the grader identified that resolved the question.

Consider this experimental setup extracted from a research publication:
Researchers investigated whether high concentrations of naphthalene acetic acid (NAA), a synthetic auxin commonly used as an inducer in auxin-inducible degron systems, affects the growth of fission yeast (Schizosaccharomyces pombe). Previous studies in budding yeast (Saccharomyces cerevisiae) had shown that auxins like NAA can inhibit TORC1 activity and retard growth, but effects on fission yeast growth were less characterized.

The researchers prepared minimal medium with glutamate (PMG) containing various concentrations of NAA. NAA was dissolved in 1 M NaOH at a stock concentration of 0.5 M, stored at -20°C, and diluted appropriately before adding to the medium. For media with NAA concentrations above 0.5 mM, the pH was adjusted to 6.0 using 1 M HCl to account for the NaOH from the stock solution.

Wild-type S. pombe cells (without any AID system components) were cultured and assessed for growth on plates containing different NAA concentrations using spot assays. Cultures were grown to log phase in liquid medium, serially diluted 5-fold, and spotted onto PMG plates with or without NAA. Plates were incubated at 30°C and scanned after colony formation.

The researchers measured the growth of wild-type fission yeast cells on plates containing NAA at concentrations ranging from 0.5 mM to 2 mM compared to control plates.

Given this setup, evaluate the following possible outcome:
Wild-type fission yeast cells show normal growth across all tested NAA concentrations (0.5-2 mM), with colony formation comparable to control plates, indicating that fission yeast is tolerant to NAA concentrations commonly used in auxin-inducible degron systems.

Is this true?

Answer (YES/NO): YES